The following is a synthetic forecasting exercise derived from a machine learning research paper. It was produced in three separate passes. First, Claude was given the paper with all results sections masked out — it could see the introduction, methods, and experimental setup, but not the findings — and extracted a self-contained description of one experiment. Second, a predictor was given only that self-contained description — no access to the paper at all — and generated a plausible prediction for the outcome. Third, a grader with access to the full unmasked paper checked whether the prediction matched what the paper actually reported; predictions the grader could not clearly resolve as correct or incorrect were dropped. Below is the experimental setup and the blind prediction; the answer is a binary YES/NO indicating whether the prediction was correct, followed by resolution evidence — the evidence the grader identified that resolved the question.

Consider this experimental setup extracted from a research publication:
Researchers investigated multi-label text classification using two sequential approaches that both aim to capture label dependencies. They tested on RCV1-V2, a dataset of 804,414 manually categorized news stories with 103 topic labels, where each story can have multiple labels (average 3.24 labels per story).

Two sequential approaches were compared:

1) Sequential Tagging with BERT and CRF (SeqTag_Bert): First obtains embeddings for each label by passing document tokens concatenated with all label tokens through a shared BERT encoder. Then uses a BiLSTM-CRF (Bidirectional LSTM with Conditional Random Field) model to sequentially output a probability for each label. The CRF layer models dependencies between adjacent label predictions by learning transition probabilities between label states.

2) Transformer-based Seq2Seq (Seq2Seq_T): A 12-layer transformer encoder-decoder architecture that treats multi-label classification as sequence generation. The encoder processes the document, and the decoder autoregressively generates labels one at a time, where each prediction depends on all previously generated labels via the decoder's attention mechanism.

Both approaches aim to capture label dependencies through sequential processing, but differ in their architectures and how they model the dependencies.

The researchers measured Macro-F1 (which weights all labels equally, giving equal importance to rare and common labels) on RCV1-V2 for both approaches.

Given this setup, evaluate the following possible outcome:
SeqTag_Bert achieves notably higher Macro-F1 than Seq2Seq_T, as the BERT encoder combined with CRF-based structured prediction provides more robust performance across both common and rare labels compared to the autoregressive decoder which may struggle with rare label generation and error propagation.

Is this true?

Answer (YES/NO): YES